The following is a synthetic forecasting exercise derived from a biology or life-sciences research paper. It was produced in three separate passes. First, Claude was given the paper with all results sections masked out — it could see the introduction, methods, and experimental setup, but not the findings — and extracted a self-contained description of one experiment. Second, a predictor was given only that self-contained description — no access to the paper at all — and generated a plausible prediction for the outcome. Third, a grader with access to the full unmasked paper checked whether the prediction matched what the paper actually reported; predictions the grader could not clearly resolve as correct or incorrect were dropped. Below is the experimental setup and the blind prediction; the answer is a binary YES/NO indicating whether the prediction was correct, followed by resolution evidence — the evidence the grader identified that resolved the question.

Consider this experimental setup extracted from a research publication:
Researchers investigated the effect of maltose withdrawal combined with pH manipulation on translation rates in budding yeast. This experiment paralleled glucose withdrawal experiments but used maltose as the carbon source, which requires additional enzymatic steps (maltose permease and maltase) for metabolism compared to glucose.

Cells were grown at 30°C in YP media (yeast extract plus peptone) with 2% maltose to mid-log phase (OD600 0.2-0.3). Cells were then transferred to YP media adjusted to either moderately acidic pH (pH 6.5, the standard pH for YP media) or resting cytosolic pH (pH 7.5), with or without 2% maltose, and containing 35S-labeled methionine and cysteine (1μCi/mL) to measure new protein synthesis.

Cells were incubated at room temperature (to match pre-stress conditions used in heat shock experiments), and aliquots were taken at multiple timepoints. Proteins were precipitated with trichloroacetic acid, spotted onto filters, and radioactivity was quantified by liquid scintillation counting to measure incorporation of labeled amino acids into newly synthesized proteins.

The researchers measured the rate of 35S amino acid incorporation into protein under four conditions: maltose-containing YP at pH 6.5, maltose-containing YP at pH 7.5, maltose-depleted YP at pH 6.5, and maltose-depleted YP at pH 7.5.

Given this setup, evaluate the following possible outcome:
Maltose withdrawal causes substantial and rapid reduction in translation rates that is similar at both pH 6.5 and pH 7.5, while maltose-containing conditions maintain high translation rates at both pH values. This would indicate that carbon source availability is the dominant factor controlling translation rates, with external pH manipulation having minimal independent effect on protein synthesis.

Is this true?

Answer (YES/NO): NO